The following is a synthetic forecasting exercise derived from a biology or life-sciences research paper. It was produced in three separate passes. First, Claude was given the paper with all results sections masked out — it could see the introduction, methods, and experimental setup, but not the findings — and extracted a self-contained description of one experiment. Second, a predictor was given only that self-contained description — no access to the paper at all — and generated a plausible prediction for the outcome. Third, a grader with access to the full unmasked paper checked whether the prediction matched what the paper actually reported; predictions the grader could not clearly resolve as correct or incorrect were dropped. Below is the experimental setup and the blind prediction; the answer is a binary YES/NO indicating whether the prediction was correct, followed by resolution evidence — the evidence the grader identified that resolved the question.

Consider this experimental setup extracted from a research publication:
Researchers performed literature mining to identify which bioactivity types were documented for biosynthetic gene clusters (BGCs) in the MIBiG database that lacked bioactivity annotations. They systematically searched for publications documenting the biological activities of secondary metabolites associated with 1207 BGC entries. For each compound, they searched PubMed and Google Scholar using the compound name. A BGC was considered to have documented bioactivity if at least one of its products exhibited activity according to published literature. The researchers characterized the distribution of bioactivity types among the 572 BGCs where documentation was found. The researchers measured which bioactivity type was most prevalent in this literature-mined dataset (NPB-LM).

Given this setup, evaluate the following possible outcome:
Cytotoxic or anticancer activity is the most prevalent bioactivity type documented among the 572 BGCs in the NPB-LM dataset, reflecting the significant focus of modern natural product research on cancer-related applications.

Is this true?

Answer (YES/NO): NO